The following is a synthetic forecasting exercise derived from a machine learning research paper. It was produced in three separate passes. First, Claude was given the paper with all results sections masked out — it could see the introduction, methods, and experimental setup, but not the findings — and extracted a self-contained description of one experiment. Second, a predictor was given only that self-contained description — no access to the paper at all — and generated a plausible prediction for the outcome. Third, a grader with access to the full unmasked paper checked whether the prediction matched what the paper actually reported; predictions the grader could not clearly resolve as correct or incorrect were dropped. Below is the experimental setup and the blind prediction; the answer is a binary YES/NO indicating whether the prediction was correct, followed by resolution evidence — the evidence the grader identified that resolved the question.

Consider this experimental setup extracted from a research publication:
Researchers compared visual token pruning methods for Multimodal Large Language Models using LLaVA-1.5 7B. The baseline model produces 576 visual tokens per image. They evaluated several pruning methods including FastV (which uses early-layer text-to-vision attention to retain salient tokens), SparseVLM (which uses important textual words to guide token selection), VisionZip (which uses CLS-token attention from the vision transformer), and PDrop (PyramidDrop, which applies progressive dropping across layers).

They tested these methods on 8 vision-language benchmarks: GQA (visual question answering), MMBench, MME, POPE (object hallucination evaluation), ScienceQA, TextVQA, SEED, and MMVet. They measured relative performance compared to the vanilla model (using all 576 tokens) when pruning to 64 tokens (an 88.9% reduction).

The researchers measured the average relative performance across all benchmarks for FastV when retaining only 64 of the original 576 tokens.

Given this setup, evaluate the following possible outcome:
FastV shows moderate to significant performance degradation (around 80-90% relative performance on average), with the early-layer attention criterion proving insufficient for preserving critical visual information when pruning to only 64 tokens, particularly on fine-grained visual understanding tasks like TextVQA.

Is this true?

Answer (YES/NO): NO